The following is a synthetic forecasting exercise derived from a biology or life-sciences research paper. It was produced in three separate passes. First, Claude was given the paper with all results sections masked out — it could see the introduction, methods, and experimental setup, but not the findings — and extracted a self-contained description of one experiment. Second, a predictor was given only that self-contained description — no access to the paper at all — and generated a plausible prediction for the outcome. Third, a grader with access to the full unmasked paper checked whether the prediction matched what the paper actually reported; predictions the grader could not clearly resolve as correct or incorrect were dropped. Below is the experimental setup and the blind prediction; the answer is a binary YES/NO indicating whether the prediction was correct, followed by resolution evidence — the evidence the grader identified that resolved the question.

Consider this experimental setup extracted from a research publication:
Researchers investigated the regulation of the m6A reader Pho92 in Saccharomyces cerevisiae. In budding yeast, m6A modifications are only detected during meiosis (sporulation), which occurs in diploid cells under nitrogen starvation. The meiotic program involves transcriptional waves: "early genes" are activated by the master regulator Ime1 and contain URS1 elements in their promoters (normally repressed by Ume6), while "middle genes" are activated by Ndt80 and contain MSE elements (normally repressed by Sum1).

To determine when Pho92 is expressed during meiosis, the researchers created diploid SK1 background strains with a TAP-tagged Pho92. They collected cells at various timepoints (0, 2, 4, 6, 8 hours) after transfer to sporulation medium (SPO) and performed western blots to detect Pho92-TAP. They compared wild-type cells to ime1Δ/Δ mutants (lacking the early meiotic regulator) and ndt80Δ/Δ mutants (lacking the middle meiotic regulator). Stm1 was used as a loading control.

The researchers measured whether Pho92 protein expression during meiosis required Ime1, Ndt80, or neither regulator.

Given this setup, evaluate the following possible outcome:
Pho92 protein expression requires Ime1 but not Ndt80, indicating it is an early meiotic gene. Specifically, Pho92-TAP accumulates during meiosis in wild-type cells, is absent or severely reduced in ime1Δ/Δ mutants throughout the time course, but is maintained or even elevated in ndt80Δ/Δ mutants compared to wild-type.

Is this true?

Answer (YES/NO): YES